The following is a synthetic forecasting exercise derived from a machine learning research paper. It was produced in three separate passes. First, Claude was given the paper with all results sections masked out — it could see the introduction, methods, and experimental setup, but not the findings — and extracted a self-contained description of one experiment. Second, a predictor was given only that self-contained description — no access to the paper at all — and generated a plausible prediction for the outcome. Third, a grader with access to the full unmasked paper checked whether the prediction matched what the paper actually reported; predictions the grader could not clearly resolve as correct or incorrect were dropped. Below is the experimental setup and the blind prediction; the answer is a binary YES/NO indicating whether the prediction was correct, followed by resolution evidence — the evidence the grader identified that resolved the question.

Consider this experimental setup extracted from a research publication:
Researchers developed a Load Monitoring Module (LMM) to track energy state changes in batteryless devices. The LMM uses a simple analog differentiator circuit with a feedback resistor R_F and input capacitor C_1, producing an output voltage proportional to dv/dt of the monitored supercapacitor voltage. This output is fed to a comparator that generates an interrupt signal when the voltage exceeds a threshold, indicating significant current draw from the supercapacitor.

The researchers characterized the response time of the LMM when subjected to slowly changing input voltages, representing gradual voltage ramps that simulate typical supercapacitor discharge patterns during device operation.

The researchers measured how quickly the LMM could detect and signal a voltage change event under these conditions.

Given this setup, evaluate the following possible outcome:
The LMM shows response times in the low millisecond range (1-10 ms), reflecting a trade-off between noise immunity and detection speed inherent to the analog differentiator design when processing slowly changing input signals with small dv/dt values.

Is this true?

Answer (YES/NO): NO